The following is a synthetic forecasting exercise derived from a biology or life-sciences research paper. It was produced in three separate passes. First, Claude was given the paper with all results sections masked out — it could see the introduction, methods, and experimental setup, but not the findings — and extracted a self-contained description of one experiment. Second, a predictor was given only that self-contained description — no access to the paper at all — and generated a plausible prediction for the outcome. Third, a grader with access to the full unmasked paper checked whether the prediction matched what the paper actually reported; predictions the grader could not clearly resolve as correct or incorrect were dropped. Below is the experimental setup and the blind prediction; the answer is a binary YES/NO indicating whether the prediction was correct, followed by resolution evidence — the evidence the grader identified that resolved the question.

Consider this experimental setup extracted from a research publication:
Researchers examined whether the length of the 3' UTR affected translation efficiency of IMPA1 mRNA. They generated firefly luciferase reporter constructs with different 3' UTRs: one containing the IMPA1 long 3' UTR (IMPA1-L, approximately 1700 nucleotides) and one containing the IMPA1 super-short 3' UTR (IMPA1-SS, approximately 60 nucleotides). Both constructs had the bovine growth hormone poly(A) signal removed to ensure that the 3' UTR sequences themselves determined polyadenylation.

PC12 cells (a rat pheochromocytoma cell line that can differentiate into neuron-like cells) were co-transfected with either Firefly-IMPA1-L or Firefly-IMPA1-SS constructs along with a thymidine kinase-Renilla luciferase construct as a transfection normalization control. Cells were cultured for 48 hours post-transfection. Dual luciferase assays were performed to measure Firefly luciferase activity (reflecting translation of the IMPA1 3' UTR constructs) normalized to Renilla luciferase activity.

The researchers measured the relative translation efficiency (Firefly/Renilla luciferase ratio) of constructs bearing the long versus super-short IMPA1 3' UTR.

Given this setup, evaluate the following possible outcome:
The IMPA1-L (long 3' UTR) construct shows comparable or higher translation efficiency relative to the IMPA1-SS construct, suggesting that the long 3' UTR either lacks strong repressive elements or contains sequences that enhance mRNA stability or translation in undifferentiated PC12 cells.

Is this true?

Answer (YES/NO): YES